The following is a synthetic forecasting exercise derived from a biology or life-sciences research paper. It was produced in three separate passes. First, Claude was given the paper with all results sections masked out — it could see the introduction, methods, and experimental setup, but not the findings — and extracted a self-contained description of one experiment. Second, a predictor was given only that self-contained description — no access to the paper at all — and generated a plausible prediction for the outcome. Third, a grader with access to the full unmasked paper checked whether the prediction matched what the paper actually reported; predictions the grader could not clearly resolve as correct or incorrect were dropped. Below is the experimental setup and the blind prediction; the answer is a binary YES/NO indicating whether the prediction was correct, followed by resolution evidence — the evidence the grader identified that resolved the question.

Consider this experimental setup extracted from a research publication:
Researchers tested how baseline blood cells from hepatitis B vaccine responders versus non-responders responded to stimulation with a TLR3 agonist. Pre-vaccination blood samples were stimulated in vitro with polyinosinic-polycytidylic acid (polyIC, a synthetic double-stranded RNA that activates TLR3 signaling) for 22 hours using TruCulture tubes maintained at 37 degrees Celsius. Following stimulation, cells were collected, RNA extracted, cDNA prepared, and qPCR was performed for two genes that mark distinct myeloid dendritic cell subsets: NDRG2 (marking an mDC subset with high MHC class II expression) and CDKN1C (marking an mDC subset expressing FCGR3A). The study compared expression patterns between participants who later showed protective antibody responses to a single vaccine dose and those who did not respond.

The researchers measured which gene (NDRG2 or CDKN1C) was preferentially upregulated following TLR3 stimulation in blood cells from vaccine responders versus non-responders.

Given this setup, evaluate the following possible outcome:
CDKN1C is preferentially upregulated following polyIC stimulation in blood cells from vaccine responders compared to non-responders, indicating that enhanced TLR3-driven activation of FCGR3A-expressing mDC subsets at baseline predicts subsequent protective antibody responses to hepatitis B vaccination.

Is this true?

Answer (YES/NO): NO